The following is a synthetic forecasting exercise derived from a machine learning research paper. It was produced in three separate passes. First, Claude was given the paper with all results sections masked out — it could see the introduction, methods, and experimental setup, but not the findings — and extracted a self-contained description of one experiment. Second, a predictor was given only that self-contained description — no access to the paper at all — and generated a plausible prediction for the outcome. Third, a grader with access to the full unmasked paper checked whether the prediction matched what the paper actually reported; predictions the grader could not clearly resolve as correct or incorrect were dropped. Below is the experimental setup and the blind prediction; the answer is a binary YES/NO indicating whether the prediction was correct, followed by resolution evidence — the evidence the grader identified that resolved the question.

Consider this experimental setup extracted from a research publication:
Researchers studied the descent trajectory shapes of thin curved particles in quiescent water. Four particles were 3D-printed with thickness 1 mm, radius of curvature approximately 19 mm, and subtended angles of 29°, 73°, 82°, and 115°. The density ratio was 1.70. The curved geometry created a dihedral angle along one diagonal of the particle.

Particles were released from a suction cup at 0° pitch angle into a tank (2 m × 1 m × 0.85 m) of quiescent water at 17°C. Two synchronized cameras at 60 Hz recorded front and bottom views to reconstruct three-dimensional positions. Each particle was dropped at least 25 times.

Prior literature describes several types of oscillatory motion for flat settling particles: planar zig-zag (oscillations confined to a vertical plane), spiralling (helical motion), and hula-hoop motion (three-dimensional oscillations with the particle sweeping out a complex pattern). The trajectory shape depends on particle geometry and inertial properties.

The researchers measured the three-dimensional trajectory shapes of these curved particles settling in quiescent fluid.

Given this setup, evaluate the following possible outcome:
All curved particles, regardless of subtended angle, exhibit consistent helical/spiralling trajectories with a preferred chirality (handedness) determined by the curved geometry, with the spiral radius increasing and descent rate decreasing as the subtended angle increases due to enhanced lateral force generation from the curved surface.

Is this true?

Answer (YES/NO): NO